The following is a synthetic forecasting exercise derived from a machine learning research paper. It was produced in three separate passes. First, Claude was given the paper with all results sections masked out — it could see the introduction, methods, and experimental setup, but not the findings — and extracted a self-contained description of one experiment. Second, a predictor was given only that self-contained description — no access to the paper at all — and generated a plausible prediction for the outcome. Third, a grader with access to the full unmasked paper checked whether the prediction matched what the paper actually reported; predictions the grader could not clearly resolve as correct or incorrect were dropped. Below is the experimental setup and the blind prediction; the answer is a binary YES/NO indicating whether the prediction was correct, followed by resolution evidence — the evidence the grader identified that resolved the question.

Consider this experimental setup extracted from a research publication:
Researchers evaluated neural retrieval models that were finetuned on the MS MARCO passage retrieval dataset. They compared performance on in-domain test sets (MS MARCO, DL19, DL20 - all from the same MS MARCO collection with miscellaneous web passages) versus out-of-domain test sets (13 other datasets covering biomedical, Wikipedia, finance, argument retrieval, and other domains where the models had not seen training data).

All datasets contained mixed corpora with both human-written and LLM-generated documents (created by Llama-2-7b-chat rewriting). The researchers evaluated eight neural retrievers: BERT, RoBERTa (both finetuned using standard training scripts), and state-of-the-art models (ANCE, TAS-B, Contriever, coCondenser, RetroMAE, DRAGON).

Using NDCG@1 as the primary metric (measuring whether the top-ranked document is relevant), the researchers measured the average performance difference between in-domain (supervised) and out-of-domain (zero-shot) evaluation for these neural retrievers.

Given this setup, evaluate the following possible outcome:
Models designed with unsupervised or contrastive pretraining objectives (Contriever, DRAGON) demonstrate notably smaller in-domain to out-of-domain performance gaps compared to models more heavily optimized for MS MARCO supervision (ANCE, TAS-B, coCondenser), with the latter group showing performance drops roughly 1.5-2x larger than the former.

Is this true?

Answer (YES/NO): NO